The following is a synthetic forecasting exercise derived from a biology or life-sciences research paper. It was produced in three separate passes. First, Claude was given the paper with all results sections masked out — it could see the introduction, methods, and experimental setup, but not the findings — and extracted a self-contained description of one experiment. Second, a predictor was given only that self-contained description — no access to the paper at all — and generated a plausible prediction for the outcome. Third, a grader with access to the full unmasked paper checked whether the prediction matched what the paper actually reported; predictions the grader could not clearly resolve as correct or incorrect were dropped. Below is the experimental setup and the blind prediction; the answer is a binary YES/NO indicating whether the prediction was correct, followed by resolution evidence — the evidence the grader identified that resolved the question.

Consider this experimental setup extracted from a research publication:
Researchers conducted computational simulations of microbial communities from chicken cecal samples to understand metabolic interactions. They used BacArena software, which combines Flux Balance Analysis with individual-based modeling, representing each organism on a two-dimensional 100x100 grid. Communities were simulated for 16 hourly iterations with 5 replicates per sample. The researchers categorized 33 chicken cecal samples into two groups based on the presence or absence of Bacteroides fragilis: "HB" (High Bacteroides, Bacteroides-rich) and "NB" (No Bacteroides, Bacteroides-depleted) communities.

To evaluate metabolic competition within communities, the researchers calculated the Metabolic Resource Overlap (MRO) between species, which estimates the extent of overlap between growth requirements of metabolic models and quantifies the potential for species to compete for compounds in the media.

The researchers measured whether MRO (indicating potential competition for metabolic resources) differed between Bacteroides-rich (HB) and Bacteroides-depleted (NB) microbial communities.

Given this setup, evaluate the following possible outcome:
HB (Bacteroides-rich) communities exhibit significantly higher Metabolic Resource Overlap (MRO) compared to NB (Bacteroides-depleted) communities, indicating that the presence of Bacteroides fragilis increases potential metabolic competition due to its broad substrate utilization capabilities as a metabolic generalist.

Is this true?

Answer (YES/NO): NO